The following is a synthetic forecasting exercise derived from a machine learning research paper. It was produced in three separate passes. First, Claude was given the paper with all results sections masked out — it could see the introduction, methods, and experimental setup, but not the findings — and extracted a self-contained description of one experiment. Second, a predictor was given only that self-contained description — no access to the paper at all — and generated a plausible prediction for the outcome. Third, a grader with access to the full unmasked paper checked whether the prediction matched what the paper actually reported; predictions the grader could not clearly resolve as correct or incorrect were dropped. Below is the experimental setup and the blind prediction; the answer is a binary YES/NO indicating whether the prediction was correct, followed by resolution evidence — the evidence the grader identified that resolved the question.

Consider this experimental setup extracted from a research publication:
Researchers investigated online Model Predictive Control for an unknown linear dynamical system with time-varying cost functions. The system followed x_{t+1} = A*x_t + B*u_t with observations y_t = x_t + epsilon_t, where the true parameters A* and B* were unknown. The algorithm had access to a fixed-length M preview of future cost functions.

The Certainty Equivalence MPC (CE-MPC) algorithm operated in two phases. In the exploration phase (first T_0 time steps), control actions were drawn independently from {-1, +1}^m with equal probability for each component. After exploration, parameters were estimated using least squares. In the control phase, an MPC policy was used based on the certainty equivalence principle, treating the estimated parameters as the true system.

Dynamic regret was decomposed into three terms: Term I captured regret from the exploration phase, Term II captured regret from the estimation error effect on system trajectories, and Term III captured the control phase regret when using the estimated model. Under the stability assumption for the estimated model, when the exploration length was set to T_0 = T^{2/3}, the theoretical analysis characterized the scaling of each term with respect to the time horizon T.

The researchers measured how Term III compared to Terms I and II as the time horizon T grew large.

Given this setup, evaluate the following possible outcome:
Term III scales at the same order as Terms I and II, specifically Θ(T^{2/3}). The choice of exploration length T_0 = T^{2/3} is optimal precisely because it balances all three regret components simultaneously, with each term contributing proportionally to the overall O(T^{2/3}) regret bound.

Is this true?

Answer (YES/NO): NO